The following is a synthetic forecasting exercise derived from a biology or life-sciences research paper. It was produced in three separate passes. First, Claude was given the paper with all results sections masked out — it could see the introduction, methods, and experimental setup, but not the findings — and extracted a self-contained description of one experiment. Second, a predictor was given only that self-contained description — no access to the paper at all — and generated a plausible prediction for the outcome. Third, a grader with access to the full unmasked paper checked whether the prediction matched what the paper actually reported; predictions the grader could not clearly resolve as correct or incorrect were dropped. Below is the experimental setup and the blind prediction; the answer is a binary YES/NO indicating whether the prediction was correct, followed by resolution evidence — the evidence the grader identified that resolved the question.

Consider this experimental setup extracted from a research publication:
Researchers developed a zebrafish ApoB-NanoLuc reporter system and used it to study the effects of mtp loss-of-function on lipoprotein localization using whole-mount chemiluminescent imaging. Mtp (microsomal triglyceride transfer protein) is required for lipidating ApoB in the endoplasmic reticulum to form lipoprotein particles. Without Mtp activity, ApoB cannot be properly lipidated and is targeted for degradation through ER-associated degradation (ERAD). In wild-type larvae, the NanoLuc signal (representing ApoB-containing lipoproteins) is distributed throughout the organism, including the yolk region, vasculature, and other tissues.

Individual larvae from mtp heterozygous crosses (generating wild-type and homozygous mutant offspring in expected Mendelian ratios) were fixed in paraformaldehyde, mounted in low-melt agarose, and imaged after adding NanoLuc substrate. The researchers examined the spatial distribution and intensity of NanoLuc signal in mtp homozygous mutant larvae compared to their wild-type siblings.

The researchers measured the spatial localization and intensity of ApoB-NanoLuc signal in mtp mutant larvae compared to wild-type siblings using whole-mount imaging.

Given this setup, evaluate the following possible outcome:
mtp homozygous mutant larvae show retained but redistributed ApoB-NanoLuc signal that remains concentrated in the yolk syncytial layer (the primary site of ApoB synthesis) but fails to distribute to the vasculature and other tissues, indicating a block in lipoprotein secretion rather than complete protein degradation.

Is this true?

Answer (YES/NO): NO